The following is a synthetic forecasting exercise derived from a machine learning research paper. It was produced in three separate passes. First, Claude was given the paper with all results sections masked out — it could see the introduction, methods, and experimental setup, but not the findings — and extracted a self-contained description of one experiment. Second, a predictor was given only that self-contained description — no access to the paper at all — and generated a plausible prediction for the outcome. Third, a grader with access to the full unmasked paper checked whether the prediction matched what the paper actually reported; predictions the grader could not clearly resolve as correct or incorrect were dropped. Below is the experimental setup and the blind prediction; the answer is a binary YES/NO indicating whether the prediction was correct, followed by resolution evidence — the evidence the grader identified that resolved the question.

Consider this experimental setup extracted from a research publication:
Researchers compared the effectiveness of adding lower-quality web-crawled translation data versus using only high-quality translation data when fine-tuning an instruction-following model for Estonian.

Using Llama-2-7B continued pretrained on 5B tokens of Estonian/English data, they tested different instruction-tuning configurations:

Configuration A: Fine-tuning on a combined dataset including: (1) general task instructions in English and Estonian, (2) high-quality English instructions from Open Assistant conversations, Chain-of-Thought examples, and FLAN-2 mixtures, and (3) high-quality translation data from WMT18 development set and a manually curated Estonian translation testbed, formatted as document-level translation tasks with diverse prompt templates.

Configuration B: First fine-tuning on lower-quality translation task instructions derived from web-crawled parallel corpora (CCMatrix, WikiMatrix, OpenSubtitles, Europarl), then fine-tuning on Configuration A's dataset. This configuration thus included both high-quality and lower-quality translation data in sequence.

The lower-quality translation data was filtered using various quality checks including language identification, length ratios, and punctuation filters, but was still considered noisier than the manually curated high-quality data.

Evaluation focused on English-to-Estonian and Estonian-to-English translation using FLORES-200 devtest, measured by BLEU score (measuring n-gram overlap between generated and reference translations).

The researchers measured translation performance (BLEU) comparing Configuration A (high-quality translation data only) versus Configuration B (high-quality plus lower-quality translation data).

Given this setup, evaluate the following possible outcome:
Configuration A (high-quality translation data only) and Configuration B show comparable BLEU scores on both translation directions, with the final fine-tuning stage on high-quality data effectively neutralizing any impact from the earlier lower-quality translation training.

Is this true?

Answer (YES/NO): NO